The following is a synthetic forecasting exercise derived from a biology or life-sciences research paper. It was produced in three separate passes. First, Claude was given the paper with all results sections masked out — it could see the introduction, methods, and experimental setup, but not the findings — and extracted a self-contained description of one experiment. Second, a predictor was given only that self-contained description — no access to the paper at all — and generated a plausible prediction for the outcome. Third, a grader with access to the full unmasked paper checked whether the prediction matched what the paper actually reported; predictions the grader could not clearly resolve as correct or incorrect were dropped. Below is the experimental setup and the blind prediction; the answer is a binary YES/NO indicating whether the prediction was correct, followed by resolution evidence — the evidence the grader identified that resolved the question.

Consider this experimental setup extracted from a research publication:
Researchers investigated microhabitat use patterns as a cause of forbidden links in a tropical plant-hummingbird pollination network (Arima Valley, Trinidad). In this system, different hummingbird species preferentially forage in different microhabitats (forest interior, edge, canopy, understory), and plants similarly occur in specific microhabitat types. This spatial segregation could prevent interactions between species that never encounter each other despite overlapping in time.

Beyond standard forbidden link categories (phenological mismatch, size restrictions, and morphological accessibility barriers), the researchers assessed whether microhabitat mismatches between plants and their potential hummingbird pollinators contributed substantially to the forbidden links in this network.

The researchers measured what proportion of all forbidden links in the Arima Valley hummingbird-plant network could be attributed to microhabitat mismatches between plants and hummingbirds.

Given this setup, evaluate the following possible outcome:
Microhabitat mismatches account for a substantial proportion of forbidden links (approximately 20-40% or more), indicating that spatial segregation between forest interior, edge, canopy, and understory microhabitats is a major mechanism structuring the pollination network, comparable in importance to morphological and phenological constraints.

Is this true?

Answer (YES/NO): YES